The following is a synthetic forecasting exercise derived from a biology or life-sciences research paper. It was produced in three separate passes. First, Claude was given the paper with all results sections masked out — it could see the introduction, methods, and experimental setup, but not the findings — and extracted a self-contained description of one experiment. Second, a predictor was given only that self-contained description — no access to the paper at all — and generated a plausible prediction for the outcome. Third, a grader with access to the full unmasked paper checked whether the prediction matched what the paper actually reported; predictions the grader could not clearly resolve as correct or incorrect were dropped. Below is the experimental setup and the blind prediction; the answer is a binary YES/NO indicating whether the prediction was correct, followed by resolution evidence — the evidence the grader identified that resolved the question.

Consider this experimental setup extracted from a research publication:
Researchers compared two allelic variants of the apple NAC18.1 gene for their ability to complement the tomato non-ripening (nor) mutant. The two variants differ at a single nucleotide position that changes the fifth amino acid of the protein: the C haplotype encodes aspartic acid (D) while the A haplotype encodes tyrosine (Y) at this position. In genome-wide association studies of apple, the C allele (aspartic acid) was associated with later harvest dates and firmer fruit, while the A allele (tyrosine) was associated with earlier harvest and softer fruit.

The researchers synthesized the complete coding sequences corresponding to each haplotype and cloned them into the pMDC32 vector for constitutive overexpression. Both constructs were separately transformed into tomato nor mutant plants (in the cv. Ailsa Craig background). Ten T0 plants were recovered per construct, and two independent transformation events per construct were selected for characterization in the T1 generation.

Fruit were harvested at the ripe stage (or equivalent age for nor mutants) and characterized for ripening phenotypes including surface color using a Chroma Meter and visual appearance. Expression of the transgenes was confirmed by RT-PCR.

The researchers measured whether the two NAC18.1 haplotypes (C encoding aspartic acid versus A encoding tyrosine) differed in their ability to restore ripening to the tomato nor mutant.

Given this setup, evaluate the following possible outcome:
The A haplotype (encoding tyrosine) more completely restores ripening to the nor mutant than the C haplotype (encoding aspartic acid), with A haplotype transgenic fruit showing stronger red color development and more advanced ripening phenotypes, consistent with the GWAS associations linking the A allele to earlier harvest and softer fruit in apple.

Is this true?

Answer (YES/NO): NO